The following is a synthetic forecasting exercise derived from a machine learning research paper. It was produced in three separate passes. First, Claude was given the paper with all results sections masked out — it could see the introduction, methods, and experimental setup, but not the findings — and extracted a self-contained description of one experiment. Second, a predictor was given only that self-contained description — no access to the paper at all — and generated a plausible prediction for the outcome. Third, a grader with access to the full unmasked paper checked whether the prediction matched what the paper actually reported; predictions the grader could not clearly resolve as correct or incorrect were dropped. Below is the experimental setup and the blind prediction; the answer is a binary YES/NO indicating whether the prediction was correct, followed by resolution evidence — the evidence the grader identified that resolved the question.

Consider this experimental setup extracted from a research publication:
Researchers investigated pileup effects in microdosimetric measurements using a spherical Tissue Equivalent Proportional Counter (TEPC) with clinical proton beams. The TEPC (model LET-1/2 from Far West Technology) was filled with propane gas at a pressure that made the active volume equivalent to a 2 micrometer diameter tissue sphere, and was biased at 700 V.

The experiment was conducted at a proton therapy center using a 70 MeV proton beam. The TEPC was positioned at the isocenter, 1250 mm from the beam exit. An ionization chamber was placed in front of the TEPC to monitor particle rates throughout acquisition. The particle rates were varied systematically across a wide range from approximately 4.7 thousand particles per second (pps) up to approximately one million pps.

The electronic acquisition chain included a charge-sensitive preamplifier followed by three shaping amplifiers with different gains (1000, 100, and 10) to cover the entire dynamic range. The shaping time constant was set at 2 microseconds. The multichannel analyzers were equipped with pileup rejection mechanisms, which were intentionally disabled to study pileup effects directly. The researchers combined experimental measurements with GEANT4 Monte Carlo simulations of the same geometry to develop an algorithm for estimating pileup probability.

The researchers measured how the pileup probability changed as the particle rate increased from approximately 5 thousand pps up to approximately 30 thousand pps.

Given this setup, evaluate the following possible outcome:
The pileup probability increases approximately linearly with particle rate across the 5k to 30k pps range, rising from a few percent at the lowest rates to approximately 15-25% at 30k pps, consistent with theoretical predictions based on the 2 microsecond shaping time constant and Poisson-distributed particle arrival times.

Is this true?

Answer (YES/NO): NO